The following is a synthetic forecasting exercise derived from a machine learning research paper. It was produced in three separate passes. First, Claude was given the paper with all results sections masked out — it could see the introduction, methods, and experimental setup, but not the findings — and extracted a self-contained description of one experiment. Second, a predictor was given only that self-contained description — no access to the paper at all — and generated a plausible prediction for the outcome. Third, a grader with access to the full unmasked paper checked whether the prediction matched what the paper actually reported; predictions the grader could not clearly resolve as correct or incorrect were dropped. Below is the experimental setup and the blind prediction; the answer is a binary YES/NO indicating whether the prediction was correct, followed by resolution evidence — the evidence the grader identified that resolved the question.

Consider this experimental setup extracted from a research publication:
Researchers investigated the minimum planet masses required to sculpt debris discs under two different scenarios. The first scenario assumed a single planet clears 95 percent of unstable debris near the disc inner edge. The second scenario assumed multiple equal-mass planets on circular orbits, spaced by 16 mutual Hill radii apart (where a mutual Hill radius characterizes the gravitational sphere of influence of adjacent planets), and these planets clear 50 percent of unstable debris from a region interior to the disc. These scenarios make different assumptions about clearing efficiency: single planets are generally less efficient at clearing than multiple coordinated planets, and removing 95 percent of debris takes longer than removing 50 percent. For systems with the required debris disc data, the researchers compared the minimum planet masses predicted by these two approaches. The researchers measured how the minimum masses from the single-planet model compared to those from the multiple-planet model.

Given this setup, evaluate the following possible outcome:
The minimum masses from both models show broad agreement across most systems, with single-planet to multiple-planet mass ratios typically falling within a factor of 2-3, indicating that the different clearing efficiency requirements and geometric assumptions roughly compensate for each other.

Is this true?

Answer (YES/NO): NO